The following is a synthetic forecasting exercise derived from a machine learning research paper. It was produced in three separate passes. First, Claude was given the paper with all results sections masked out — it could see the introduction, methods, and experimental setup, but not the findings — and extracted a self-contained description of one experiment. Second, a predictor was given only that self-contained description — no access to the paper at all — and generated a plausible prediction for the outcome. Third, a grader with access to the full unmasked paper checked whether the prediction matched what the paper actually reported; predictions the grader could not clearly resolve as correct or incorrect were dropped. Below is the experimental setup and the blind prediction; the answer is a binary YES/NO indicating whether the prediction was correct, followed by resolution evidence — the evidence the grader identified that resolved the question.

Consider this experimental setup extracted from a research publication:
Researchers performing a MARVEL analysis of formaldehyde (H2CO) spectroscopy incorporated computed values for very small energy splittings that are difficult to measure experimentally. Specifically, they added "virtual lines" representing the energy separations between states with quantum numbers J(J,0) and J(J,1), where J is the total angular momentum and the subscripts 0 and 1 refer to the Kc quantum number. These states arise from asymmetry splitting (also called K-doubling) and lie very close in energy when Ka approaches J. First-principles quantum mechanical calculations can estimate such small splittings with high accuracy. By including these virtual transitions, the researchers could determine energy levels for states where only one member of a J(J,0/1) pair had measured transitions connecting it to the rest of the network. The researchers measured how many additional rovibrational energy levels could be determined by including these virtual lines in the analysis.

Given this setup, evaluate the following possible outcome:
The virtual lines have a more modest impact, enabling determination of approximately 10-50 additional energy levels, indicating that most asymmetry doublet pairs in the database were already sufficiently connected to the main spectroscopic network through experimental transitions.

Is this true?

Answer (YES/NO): NO